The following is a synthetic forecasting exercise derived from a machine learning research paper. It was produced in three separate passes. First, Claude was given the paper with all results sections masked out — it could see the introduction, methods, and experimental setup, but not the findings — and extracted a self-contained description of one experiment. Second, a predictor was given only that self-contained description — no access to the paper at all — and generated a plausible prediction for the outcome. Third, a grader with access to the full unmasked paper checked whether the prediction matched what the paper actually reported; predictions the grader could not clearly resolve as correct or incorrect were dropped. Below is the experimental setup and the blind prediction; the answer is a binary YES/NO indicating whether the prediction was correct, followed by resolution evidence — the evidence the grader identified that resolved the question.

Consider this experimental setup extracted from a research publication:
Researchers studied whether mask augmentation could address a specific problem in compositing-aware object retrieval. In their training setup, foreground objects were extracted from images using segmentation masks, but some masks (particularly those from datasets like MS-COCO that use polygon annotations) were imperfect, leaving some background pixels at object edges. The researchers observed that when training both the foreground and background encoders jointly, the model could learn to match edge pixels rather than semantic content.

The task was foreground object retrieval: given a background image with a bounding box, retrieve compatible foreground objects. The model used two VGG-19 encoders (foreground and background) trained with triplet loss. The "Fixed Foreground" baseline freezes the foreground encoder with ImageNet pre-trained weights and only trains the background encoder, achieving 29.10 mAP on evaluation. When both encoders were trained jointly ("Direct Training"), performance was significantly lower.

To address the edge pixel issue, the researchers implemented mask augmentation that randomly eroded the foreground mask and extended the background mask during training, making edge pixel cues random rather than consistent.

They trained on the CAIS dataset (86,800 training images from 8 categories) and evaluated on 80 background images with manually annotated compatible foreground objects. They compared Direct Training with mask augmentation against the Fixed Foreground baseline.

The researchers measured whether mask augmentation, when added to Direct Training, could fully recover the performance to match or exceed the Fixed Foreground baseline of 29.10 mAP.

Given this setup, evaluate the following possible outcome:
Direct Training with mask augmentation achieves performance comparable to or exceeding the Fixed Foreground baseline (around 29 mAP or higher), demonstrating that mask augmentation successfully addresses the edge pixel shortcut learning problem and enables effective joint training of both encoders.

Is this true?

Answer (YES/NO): NO